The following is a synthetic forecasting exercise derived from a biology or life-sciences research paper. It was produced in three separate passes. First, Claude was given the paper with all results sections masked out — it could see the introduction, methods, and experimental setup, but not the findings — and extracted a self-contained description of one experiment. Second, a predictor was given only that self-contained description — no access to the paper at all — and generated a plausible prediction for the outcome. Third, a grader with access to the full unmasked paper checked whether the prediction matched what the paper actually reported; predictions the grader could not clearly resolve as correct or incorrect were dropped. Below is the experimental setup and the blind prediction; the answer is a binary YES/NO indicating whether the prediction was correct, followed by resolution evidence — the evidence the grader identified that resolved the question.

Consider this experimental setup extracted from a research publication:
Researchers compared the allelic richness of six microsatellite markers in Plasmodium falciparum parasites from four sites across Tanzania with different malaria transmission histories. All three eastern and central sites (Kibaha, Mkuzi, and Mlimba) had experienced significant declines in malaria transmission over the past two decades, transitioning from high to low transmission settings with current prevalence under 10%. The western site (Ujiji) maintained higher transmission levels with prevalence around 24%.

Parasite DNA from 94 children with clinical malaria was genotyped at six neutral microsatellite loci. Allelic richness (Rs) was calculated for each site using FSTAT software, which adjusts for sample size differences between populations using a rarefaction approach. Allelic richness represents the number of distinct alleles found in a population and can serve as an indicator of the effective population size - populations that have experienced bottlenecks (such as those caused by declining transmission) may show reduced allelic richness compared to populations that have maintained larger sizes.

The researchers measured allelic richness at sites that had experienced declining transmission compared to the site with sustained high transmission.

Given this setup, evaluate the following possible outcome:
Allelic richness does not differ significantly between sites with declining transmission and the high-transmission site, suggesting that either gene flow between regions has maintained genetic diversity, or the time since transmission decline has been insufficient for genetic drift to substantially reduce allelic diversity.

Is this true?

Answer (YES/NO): YES